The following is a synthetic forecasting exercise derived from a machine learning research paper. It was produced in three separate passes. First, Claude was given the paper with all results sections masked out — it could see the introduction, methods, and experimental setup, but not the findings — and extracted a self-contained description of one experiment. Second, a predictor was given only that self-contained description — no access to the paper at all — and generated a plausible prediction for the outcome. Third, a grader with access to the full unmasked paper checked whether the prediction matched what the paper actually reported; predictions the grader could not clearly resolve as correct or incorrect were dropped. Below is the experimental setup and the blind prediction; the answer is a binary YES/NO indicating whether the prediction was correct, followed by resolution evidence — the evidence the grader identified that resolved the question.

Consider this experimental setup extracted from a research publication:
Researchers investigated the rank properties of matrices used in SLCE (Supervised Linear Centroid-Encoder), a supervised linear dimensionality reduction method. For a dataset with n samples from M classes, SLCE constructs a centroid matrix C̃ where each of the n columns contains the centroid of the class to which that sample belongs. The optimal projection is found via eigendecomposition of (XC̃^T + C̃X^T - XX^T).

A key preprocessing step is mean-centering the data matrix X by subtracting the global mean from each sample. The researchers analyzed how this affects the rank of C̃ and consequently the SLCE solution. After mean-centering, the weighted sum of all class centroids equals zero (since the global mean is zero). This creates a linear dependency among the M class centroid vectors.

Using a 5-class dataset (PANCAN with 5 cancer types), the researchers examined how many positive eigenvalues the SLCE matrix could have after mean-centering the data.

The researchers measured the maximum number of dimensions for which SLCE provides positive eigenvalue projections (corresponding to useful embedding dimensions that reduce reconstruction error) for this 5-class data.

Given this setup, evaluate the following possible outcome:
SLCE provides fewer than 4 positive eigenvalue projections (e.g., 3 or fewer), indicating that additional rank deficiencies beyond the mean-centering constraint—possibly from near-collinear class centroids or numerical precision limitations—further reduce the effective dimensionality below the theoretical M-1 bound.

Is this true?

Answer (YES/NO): NO